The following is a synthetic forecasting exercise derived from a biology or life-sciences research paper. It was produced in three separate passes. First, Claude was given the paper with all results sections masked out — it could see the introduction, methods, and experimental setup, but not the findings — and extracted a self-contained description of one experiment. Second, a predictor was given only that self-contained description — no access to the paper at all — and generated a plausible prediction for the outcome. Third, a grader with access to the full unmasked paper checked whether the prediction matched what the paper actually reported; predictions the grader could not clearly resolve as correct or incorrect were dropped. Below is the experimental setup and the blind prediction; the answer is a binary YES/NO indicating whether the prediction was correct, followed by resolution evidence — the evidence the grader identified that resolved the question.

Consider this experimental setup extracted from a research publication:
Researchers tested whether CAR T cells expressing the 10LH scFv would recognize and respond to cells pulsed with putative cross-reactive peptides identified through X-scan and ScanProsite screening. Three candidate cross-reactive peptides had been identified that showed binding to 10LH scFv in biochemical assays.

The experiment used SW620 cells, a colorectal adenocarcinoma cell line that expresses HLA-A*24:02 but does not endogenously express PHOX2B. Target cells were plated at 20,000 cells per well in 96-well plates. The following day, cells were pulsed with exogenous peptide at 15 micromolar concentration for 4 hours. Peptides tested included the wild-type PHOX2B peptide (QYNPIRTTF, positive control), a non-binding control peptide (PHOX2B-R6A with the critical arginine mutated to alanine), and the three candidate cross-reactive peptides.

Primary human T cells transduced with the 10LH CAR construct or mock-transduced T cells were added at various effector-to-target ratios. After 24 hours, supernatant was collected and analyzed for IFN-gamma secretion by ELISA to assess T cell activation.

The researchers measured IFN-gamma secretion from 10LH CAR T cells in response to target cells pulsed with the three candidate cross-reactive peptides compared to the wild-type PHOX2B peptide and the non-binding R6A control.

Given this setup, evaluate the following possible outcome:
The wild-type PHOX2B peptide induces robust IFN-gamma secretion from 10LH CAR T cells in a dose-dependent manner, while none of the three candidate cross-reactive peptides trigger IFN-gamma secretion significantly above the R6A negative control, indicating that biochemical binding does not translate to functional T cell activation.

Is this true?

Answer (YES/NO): NO